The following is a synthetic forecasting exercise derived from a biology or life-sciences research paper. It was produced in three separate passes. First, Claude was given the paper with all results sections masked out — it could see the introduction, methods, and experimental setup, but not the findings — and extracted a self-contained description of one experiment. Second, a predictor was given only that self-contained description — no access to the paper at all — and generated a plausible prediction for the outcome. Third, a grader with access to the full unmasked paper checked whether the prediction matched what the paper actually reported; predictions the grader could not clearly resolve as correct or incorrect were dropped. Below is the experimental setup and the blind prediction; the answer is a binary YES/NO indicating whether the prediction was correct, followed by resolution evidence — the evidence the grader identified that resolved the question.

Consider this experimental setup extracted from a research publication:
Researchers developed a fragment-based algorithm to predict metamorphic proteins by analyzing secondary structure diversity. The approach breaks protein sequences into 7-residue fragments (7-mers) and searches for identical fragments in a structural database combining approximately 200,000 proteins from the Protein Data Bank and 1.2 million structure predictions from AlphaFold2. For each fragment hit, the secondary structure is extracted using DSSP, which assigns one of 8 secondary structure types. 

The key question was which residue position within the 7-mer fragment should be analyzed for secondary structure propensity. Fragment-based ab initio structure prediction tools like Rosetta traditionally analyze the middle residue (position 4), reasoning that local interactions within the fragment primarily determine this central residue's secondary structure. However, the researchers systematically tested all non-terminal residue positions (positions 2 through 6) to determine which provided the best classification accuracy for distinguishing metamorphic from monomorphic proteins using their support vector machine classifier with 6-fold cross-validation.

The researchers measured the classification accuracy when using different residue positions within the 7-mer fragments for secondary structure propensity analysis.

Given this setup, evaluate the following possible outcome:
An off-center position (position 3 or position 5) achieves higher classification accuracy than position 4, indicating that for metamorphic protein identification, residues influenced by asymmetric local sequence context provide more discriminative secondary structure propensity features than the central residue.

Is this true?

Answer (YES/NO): YES